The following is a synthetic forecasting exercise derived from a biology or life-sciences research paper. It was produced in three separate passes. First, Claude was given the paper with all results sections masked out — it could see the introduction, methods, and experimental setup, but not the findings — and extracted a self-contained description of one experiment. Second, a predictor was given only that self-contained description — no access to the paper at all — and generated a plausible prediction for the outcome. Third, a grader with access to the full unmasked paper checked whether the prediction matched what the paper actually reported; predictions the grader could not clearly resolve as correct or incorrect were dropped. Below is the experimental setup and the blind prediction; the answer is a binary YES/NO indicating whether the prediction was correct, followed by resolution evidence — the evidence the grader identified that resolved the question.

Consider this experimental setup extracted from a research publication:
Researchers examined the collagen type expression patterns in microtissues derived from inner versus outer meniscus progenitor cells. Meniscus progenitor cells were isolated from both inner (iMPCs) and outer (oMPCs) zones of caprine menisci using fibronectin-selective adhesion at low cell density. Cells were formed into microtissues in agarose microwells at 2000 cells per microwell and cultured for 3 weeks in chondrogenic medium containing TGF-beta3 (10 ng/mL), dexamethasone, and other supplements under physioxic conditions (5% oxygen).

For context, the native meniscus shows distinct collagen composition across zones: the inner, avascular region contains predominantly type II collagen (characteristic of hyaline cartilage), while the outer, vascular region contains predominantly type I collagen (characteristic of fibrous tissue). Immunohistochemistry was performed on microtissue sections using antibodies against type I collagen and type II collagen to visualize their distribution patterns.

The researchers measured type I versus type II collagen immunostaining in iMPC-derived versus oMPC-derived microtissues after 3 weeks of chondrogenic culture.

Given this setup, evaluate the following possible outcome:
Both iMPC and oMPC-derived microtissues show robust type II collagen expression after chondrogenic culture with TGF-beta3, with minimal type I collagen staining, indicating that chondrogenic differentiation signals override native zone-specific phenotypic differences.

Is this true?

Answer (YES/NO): NO